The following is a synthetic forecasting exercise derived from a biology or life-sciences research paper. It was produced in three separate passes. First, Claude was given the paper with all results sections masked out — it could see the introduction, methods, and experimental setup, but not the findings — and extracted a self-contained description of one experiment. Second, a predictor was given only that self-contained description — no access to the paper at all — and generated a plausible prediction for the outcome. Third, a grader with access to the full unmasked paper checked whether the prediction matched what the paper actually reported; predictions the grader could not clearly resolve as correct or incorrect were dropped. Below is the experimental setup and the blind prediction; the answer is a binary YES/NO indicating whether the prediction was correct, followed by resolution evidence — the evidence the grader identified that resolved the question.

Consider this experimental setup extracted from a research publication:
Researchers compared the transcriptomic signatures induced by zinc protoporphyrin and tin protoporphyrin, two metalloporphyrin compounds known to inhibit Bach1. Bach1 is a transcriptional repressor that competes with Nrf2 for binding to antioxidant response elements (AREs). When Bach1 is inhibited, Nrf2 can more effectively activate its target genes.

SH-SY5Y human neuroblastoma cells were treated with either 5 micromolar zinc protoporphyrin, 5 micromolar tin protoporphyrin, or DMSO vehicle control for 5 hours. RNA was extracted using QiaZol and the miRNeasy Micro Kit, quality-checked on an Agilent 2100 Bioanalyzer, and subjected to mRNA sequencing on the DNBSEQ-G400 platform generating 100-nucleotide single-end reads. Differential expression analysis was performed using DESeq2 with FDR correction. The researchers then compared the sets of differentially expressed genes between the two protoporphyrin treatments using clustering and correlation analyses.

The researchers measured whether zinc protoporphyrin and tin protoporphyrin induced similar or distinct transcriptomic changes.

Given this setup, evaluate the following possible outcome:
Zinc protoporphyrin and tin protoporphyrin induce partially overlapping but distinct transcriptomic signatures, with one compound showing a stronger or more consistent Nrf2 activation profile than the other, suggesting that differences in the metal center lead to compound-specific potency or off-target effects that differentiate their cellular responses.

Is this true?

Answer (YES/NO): NO